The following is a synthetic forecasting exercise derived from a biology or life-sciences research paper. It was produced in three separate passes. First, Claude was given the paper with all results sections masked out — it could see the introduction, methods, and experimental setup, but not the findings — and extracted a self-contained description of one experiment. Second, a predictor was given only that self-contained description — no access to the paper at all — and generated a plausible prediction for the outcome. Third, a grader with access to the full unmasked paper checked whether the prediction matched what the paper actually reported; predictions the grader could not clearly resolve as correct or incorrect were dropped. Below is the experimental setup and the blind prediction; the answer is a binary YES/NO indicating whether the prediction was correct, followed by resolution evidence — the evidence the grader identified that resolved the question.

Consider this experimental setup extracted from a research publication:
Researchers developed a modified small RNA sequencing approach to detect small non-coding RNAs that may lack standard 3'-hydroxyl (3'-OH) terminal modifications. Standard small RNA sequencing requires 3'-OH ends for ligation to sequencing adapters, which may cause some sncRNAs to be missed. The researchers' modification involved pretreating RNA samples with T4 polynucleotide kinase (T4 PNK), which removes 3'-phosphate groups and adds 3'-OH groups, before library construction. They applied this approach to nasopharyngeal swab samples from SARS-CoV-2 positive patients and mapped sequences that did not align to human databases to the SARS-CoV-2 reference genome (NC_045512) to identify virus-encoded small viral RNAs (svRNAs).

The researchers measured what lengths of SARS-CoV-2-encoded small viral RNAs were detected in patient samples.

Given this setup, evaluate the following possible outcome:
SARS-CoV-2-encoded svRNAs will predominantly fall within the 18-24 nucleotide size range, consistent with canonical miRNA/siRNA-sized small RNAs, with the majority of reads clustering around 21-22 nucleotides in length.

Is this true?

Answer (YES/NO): NO